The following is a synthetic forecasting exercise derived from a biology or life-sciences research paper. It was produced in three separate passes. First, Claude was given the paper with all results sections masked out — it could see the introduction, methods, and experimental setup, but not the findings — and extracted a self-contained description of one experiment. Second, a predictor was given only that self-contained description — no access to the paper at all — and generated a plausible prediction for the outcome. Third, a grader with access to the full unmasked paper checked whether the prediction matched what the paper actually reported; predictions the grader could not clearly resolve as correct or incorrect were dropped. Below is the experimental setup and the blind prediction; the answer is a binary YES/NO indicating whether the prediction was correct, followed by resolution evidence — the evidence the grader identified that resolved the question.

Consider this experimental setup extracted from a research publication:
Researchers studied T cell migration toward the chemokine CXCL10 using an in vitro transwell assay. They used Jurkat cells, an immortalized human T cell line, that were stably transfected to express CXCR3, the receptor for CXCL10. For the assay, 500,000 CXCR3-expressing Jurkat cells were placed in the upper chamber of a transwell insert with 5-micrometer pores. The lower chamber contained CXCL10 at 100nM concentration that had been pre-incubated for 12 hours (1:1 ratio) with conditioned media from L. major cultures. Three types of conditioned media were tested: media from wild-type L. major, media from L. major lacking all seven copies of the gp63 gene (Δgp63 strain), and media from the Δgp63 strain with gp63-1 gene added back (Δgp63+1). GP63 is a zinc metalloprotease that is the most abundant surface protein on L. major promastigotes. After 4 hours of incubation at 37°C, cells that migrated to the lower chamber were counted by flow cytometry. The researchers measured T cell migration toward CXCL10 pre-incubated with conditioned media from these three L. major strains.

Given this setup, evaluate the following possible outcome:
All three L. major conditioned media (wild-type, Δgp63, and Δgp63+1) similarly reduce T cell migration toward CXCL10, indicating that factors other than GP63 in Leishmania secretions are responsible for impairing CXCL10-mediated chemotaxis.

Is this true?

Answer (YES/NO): NO